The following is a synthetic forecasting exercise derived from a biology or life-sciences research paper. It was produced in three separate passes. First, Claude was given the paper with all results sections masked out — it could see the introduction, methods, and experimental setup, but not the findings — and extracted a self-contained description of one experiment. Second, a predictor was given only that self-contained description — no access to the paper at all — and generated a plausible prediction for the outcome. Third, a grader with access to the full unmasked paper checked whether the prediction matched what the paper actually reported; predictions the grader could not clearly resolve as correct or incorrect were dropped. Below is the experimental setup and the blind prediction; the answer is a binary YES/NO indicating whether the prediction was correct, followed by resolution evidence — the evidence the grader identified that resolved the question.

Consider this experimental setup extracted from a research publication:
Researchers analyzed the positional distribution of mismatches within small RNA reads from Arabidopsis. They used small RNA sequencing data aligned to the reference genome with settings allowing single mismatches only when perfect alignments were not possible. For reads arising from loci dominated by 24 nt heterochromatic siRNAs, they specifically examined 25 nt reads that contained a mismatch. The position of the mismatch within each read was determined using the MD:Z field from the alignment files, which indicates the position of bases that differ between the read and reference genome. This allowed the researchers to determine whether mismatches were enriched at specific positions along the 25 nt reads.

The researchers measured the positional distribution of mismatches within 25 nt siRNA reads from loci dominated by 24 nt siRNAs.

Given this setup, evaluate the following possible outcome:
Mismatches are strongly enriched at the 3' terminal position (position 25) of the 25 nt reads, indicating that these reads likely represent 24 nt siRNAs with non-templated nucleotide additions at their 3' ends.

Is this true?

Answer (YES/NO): YES